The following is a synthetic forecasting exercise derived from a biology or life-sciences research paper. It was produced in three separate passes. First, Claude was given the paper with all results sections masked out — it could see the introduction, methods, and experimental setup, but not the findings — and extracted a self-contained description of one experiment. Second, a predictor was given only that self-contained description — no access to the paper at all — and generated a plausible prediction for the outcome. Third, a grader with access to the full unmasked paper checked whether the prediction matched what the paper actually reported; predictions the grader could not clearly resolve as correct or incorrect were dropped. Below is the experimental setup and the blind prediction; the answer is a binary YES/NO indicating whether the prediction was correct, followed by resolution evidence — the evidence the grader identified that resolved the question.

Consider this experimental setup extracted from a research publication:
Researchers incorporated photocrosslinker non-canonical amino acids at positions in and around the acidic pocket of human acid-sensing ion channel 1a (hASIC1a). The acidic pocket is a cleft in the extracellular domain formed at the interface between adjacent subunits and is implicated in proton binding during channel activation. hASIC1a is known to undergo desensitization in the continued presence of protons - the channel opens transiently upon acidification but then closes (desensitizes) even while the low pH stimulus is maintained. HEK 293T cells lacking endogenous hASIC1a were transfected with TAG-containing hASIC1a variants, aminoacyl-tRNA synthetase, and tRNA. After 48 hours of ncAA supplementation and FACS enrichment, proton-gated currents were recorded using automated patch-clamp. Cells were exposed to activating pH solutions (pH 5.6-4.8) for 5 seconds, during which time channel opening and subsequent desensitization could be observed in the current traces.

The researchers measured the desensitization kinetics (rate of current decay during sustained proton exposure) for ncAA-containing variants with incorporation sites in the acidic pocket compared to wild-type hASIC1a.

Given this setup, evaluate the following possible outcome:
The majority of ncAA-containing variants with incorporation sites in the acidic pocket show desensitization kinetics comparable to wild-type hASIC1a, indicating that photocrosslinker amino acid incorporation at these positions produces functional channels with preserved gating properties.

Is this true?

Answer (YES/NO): NO